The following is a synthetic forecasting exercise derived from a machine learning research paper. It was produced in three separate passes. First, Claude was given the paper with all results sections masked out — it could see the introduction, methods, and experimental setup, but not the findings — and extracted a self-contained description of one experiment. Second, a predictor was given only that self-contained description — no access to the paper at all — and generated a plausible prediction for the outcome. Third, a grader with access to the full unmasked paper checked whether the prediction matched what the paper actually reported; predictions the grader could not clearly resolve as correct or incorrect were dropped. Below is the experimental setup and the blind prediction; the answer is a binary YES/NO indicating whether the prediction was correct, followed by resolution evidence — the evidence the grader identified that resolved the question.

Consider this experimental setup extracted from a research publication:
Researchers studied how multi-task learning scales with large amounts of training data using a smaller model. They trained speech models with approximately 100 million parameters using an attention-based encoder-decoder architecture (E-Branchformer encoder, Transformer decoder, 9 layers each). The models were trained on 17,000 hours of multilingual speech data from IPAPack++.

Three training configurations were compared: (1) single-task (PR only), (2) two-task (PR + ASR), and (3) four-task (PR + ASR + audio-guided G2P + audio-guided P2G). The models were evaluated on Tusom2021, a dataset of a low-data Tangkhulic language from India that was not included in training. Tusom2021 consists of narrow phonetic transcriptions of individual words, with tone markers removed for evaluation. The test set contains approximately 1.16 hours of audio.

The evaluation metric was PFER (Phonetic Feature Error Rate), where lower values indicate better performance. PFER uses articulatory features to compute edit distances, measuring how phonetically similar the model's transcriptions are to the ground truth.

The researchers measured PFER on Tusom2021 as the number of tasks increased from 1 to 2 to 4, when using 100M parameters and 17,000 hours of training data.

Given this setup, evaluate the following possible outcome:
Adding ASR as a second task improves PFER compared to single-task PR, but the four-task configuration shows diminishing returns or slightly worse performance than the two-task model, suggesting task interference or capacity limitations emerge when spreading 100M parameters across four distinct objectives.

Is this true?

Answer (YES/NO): NO